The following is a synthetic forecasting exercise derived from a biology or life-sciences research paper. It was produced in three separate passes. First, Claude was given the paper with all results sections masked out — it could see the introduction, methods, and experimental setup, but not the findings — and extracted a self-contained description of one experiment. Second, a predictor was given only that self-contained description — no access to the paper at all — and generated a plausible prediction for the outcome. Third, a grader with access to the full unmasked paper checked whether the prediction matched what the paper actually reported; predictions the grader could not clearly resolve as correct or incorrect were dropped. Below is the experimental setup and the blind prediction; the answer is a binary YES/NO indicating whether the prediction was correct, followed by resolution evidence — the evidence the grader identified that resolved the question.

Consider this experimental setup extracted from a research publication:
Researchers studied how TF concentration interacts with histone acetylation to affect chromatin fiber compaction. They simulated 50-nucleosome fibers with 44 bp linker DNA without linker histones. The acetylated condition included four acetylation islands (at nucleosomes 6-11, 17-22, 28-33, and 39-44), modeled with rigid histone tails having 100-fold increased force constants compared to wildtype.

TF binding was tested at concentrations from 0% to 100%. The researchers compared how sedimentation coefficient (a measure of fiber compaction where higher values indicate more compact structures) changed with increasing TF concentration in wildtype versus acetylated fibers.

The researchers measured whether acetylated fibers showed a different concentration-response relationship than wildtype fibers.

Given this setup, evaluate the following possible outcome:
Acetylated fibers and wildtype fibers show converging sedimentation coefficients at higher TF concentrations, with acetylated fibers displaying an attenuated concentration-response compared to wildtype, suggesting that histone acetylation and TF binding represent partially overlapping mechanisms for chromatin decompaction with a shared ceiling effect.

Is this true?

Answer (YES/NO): NO